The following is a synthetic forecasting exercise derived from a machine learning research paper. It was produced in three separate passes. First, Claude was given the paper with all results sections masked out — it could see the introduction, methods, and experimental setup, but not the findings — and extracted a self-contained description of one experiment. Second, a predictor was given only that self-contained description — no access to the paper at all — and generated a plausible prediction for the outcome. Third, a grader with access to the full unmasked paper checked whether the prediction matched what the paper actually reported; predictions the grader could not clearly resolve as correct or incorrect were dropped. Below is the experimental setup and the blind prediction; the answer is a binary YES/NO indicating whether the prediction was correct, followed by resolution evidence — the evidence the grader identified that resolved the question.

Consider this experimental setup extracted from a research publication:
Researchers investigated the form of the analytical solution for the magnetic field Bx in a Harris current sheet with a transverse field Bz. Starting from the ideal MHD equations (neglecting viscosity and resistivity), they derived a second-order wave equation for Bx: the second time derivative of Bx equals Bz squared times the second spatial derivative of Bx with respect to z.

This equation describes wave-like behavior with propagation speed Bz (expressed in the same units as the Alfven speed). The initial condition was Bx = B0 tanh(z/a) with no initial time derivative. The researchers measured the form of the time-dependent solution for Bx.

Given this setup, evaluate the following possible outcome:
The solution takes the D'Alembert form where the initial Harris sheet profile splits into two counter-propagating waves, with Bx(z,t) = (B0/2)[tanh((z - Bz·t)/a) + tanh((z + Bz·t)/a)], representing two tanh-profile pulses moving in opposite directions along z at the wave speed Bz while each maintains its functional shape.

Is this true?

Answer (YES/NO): YES